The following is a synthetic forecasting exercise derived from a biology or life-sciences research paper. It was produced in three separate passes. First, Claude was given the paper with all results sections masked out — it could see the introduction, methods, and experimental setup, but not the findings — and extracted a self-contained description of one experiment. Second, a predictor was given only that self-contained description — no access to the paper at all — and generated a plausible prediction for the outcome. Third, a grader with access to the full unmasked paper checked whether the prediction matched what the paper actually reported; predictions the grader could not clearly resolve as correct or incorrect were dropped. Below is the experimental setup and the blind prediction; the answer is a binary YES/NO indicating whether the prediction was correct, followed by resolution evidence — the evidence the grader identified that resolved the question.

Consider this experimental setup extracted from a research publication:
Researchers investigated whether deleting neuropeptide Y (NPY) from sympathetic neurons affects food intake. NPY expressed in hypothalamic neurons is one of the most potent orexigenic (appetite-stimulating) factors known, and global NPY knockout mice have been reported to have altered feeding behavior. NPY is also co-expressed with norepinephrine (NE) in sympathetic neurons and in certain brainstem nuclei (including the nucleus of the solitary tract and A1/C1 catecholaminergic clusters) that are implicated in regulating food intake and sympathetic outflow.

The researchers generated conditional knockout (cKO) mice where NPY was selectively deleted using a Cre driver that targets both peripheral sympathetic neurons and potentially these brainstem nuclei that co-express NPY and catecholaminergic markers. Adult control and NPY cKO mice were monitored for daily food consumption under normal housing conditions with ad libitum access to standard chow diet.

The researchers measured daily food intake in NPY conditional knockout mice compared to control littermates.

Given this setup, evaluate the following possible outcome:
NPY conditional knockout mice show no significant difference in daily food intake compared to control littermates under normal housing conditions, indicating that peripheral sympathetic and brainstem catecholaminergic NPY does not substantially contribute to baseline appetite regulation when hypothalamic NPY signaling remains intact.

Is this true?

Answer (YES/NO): YES